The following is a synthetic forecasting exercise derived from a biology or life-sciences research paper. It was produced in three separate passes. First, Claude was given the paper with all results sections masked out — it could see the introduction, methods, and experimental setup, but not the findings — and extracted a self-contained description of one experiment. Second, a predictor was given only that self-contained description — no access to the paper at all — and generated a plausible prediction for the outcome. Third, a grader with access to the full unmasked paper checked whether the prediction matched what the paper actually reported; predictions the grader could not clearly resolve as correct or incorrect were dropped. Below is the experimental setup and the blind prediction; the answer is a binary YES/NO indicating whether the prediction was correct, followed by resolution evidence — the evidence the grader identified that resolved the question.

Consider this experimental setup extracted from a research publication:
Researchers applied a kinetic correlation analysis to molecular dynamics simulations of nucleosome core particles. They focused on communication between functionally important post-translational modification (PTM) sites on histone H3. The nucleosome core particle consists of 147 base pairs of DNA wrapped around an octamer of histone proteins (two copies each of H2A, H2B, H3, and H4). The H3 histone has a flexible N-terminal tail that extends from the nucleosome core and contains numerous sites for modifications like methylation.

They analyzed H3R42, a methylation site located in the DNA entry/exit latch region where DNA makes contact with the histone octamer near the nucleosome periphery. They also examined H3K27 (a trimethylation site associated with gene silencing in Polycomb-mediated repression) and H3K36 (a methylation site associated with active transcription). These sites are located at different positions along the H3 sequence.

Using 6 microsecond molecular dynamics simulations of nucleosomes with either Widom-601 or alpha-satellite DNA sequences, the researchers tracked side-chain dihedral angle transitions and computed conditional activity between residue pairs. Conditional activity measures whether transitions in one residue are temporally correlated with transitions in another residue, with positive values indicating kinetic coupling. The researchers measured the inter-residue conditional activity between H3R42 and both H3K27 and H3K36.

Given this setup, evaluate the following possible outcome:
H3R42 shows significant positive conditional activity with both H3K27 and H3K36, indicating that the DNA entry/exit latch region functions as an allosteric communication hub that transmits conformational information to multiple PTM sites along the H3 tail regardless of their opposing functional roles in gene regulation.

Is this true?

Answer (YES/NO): YES